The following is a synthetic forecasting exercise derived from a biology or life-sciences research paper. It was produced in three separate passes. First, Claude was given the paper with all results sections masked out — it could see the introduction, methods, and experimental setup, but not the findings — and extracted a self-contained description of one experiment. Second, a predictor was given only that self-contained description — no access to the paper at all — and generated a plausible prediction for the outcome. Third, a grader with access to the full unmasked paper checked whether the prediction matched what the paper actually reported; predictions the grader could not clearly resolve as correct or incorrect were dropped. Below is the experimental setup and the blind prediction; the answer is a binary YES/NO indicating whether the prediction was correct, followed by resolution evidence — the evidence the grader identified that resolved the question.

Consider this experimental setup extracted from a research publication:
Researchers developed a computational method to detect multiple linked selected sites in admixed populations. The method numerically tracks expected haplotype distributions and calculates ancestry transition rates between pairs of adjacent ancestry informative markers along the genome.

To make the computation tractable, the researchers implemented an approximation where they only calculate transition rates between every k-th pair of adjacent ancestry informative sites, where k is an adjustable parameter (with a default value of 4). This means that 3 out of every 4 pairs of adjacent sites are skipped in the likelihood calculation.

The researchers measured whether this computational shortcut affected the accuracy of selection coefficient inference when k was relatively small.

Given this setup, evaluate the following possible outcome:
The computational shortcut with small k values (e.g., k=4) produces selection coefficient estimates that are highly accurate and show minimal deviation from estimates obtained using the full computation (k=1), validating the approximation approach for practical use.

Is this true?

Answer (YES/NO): YES